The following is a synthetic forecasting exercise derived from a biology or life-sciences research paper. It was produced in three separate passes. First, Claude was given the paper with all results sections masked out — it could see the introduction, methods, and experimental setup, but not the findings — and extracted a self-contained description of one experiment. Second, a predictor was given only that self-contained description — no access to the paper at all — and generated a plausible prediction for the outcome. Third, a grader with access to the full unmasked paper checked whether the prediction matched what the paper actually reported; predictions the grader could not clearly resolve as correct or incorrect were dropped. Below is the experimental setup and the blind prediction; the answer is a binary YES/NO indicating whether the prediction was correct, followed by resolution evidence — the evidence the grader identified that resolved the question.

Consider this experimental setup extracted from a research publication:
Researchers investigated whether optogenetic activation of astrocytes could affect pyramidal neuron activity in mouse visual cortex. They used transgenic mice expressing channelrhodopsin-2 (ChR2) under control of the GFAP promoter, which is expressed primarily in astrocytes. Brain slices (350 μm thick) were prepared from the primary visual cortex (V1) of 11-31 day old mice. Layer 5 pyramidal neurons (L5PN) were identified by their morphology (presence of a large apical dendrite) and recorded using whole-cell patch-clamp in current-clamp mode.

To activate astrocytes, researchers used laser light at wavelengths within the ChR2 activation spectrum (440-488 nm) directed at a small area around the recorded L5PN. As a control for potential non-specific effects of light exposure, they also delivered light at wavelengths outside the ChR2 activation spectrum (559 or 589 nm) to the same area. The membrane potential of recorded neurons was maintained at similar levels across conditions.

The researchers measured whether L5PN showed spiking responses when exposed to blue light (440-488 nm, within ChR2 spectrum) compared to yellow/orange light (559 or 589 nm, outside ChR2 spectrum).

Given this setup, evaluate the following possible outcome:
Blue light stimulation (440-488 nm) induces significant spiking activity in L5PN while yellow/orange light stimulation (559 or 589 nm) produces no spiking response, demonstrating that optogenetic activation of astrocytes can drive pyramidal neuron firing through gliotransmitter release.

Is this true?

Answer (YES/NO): NO